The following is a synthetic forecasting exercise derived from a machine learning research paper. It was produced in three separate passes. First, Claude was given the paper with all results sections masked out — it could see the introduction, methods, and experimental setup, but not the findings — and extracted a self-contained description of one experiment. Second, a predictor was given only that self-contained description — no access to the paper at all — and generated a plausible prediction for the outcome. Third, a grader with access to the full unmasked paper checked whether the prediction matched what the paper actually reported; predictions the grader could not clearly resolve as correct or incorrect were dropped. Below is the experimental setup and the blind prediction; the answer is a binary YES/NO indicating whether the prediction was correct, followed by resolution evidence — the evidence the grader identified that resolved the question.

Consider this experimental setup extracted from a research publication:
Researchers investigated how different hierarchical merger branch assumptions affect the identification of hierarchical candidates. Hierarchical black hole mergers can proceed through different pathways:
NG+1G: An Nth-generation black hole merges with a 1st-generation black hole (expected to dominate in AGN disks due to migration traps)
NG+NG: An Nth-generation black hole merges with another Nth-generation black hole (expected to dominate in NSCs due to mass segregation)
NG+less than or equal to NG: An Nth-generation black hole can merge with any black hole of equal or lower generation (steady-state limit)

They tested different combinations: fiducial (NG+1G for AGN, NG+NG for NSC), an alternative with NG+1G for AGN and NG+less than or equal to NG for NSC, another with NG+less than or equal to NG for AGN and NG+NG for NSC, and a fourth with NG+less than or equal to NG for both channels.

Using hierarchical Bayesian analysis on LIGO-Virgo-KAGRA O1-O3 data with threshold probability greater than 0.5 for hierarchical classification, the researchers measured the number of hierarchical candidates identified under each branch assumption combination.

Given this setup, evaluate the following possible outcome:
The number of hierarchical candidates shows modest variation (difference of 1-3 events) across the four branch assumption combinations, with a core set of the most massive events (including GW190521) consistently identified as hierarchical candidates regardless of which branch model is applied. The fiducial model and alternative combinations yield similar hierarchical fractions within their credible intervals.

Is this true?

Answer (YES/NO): NO